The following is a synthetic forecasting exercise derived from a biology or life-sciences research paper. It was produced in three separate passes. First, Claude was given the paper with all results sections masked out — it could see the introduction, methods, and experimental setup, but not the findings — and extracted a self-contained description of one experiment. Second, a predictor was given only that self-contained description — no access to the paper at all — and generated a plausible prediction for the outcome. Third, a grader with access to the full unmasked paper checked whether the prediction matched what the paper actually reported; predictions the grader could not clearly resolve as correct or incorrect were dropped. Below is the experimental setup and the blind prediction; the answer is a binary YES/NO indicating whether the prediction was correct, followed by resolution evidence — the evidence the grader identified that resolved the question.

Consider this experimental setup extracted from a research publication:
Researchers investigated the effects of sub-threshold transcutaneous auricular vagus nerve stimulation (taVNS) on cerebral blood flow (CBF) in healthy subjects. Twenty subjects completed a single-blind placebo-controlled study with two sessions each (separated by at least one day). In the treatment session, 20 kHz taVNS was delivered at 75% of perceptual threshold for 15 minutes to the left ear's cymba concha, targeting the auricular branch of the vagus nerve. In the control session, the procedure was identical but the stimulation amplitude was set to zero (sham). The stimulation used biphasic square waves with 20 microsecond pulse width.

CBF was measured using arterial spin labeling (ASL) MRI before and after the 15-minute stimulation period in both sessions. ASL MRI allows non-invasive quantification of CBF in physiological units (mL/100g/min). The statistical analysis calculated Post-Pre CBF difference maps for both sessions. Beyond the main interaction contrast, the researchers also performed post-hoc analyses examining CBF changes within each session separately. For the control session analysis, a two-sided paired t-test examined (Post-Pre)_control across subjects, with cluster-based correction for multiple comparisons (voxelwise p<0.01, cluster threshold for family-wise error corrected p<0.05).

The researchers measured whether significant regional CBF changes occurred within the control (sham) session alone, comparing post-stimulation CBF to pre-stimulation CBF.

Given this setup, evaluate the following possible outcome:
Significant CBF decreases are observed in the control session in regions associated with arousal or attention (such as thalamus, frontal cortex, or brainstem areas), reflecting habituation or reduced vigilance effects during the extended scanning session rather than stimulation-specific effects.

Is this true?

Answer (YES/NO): NO